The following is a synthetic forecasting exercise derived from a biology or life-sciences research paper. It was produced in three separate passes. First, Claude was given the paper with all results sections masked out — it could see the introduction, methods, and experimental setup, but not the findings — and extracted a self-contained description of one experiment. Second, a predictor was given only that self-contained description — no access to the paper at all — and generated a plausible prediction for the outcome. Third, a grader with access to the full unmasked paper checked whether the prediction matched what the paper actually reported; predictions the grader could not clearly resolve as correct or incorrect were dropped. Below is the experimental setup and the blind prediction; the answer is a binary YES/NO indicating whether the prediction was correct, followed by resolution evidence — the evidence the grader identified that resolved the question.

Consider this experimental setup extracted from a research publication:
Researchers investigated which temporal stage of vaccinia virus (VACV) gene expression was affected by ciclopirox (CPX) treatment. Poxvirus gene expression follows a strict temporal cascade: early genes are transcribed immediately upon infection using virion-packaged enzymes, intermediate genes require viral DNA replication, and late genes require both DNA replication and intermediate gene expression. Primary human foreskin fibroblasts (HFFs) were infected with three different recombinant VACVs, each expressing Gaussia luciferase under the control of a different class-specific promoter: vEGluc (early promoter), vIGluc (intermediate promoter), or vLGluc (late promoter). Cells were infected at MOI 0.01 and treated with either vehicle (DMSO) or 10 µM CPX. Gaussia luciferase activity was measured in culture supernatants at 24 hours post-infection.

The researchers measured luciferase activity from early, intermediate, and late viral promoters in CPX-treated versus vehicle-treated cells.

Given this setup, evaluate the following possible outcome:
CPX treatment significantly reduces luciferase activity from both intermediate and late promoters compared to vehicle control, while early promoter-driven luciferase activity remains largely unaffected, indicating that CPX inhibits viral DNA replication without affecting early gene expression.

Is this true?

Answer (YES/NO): YES